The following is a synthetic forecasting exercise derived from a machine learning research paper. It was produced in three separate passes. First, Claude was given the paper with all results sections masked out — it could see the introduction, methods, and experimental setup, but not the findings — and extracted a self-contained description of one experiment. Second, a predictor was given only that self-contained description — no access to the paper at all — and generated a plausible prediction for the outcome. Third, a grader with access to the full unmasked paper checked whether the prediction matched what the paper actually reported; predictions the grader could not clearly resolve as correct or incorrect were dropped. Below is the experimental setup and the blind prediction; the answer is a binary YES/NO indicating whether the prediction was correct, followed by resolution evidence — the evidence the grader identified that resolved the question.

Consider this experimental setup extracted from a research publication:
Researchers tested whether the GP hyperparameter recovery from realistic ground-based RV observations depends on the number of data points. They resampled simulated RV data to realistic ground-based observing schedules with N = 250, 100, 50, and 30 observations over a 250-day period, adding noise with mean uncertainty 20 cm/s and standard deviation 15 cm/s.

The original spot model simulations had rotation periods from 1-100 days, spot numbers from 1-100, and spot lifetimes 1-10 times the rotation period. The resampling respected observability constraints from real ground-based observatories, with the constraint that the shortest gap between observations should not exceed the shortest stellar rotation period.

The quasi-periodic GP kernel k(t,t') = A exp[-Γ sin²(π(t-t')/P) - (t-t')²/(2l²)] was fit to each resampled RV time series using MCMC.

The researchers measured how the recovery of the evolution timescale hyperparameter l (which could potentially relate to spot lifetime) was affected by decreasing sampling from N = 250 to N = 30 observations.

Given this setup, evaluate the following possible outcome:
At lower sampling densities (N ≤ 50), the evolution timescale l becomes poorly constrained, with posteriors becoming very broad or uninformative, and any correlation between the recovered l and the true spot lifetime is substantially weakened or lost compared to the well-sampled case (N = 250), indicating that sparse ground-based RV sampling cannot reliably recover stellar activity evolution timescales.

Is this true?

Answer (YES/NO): YES